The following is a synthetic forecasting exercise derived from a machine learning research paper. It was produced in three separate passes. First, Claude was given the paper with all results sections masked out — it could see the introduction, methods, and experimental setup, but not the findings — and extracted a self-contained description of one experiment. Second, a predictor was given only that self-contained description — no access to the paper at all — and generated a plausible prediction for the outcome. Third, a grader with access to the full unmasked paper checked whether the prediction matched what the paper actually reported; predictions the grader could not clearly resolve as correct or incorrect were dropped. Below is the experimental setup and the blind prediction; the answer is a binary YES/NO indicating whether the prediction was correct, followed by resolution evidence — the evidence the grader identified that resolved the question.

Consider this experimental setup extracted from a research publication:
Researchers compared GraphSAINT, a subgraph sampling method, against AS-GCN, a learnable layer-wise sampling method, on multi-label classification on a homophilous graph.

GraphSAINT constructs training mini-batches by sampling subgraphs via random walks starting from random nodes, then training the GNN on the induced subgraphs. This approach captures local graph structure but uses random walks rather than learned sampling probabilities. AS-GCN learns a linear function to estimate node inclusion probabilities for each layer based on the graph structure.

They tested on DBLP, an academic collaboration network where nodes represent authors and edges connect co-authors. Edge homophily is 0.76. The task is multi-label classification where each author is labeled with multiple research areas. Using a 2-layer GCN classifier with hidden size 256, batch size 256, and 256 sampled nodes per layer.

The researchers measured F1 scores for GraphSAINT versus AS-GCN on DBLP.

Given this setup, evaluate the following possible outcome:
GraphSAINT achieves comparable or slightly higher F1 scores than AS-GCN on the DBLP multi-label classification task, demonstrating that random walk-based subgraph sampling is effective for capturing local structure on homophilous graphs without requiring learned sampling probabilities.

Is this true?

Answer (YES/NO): NO